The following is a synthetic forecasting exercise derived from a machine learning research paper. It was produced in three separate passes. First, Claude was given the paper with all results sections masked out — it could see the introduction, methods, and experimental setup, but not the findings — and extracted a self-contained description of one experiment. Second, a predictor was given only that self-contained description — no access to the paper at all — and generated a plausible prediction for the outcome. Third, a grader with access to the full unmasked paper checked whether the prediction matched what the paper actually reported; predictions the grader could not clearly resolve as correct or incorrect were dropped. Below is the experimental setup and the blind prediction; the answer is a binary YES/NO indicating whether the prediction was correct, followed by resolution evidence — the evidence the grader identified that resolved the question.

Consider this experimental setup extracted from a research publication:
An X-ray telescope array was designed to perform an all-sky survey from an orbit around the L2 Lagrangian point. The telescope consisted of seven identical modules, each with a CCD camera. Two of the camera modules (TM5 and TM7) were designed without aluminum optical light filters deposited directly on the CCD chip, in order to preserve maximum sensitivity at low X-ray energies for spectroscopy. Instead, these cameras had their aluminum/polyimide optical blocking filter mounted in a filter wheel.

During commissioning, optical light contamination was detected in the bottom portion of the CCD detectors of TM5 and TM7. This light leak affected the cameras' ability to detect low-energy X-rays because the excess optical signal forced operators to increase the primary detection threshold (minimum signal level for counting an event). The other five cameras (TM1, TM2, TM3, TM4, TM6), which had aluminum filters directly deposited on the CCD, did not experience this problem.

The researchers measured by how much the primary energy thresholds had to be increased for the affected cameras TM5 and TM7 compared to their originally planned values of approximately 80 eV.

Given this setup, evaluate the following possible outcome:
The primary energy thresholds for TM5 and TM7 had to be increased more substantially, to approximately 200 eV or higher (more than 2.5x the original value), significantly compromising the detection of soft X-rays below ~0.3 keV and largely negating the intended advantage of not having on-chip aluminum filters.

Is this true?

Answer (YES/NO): NO